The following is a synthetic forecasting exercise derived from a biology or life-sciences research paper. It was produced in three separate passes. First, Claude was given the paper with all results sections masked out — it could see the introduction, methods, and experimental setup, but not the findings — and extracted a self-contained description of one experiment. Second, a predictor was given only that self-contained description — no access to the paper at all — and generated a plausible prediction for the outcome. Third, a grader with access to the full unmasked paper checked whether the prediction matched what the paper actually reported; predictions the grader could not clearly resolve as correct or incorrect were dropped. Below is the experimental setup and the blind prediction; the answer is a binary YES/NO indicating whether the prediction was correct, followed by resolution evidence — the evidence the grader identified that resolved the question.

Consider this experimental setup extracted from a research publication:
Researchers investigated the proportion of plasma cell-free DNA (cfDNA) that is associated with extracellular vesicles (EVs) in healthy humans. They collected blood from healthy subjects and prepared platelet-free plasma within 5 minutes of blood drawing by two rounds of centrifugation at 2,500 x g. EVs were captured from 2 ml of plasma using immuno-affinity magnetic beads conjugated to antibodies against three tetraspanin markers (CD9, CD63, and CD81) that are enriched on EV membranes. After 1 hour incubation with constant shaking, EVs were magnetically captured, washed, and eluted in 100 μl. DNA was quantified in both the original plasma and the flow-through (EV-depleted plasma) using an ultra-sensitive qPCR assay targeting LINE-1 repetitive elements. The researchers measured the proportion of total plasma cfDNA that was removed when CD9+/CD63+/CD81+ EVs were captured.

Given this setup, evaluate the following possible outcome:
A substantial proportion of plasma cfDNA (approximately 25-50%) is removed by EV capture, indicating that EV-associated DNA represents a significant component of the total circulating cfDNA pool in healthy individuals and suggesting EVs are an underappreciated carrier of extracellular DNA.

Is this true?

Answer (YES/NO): NO